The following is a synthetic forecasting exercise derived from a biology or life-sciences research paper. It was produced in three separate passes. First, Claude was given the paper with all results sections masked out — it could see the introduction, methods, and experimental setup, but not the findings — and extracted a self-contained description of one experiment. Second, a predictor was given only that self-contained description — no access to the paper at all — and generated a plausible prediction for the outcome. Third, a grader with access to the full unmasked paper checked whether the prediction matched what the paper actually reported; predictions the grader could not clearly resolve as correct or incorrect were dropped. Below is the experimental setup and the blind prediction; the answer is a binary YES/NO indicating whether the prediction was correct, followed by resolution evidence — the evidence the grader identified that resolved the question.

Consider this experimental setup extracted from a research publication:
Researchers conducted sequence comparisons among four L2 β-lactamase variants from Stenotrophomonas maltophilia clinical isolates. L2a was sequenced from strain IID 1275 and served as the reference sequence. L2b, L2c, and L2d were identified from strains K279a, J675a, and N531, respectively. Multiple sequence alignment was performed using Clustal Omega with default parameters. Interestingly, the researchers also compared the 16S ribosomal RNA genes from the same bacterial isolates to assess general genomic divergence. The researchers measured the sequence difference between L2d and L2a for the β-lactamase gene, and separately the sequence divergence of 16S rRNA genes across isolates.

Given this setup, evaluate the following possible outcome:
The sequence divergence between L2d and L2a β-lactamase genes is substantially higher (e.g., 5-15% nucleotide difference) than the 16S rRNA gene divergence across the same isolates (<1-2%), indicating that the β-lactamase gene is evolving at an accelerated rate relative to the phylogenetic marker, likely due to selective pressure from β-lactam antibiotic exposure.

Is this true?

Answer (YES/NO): NO